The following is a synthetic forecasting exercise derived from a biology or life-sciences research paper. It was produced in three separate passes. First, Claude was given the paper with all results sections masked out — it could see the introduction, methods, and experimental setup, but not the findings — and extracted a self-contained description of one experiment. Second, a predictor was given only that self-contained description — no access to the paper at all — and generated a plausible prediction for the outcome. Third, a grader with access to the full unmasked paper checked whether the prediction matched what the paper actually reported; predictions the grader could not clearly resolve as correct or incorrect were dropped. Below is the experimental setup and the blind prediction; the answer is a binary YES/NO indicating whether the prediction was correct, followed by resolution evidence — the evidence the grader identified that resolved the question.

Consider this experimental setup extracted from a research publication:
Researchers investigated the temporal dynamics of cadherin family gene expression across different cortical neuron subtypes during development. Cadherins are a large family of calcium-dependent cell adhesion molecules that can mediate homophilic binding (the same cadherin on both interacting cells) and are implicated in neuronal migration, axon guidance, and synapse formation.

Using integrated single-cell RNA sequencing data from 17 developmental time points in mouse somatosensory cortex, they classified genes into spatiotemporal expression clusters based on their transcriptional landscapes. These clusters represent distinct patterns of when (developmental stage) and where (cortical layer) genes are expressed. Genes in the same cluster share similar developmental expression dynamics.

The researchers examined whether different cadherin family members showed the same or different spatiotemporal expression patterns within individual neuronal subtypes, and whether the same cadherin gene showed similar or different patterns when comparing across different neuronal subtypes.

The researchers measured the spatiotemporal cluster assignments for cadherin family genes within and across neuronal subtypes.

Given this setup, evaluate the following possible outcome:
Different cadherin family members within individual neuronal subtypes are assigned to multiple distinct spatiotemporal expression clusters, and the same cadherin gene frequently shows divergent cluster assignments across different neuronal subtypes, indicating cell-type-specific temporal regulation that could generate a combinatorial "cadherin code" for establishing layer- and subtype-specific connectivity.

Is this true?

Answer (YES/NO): YES